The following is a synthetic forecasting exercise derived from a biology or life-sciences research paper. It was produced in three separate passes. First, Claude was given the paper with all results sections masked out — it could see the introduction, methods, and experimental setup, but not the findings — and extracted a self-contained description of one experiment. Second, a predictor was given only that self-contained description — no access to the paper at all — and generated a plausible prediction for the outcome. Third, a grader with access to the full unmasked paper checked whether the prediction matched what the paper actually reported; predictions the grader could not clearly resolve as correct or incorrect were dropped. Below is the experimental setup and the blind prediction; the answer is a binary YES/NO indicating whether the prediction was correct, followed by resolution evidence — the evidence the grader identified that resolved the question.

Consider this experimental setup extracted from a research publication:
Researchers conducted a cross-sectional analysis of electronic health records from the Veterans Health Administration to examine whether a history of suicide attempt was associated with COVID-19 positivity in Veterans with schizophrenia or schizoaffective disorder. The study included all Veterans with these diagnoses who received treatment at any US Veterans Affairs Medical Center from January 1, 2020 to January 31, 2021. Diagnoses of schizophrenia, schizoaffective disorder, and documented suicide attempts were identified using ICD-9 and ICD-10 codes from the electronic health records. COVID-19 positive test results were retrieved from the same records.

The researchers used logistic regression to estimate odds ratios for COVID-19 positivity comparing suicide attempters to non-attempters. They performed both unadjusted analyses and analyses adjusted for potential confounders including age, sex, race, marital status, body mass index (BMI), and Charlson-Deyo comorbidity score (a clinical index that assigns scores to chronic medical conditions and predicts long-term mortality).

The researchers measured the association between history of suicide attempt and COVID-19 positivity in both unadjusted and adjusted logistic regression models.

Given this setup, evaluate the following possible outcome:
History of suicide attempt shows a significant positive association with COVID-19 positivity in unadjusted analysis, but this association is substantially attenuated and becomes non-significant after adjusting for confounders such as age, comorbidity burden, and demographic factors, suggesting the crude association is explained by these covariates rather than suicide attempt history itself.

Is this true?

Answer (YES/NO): NO